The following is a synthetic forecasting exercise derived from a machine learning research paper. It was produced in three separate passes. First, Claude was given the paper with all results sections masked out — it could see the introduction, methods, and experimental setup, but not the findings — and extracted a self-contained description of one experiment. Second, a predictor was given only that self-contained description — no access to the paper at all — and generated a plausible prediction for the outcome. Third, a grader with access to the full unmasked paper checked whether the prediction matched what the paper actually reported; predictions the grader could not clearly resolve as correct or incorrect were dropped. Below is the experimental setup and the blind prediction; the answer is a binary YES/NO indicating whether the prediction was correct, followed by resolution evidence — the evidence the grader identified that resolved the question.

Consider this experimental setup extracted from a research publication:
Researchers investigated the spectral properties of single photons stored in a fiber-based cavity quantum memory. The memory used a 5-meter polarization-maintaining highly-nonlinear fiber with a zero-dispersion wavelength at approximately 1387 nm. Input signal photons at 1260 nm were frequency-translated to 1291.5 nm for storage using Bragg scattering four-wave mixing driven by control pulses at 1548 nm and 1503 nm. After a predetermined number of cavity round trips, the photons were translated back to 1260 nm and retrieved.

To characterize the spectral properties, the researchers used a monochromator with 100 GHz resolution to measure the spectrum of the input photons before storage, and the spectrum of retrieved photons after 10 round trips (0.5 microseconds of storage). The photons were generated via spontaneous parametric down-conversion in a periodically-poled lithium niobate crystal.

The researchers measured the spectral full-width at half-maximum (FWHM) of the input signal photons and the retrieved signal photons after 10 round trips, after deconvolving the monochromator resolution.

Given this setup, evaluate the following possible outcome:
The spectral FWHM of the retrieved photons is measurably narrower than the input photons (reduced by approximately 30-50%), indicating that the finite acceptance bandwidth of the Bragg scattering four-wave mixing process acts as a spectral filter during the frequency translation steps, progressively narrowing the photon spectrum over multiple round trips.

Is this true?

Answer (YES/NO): NO